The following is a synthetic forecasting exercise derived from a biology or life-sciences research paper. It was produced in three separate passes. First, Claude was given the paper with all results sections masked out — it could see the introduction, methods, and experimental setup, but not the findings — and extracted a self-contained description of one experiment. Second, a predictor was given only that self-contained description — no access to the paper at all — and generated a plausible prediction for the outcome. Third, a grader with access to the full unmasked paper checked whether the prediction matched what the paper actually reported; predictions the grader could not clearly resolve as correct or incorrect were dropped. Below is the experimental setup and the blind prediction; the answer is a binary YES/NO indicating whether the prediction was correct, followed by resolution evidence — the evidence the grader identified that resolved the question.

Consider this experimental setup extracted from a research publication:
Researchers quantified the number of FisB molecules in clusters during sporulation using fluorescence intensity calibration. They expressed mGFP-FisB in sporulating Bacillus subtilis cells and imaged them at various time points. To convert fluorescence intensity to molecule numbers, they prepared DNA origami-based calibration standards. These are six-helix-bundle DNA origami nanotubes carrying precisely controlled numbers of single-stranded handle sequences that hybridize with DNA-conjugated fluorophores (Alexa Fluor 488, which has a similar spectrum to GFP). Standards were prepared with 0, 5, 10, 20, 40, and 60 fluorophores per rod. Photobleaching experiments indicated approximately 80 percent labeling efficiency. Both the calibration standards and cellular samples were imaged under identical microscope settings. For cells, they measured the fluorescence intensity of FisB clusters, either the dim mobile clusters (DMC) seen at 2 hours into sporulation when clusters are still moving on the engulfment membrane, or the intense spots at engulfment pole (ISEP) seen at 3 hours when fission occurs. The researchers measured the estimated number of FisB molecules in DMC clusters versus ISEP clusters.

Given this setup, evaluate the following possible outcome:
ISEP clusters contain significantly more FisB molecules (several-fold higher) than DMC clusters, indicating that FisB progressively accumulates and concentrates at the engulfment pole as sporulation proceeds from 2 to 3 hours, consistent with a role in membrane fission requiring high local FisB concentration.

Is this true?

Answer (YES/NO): YES